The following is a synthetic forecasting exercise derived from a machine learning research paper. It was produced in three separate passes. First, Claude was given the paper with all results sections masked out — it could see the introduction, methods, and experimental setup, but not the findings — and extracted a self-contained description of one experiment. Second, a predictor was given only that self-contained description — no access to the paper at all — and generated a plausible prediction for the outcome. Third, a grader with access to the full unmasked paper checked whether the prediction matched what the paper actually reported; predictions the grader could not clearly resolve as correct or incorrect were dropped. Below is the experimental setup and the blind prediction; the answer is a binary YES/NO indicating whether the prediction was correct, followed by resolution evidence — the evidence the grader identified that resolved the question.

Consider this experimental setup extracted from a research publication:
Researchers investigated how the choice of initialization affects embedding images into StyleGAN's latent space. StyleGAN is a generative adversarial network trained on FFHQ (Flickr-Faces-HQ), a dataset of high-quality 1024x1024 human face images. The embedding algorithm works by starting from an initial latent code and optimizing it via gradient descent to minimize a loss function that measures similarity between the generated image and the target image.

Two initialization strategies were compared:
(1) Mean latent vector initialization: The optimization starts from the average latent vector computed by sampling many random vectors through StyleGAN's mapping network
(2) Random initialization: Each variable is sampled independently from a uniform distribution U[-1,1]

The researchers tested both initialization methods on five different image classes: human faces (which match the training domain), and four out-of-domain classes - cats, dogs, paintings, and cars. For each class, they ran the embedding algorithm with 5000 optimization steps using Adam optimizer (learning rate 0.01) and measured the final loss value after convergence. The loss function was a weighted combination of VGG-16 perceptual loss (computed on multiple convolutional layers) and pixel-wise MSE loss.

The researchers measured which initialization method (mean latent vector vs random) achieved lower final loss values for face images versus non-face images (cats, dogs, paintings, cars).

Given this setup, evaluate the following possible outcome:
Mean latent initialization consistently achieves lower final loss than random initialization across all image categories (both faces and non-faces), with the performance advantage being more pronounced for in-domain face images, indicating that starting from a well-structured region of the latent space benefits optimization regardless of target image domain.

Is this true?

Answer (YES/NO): NO